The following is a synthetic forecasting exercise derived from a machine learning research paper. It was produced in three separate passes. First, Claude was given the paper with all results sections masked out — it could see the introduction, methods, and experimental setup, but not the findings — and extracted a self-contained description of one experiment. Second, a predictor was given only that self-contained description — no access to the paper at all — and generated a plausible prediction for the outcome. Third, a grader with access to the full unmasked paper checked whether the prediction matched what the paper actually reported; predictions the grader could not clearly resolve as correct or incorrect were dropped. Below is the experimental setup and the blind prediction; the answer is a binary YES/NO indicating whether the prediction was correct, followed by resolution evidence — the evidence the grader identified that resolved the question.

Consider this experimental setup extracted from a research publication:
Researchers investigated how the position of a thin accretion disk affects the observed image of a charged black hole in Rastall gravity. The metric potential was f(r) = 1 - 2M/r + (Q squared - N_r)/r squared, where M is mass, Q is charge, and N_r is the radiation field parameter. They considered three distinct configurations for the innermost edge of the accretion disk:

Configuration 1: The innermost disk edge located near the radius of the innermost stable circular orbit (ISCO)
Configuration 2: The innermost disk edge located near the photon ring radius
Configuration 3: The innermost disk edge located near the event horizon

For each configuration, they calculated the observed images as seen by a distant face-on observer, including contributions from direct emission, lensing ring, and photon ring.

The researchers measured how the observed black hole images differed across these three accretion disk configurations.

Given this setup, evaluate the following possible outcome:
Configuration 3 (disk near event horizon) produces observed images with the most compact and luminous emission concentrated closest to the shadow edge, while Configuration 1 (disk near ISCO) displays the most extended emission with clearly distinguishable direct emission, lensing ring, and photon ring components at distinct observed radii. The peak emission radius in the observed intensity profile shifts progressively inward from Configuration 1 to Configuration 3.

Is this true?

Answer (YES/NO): YES